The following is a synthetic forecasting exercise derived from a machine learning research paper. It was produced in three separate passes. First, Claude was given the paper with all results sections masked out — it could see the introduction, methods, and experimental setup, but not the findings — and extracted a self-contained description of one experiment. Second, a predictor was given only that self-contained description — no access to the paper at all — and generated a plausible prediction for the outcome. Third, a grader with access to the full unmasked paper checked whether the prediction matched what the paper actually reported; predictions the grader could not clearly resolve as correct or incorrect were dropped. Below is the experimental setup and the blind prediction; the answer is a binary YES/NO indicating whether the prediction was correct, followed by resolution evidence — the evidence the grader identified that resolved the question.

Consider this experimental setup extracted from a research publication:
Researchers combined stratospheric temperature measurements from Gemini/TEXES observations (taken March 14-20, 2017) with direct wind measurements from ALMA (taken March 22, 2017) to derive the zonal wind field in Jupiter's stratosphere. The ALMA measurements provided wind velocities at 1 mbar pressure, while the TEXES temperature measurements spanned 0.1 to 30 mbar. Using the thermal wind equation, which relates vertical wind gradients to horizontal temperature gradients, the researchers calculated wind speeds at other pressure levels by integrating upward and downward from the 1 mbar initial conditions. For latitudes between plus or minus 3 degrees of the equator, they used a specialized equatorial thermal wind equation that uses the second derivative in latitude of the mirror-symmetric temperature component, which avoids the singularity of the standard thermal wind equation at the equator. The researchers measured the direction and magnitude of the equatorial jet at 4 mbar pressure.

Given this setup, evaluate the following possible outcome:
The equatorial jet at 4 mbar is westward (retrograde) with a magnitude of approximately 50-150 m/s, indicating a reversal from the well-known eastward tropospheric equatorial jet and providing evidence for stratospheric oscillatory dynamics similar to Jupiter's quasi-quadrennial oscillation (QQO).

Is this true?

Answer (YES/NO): NO